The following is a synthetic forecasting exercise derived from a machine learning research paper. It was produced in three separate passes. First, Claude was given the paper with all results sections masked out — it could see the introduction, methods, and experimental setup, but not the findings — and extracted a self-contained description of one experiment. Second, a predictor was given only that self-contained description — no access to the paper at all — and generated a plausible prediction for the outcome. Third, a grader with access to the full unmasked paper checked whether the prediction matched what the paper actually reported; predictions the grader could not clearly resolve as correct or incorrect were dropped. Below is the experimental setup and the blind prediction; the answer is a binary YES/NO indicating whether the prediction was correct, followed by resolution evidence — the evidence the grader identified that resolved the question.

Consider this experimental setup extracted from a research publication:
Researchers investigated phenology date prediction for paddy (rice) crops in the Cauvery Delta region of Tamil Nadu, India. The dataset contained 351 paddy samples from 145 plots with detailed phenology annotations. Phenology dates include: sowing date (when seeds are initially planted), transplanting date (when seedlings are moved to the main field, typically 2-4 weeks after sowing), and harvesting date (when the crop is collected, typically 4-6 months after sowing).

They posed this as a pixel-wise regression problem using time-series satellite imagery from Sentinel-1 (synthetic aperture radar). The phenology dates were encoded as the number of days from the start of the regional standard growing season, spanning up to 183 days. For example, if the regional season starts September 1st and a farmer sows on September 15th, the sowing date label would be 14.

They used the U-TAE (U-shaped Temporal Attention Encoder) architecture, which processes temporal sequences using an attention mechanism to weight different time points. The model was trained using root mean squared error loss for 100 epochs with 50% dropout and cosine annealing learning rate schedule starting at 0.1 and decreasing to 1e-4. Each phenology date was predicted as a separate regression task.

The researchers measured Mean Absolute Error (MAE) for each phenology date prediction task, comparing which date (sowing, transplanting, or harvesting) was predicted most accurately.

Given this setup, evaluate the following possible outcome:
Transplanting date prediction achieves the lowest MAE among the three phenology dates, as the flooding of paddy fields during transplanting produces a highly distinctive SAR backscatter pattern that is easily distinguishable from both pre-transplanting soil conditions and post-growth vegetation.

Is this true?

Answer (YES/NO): NO